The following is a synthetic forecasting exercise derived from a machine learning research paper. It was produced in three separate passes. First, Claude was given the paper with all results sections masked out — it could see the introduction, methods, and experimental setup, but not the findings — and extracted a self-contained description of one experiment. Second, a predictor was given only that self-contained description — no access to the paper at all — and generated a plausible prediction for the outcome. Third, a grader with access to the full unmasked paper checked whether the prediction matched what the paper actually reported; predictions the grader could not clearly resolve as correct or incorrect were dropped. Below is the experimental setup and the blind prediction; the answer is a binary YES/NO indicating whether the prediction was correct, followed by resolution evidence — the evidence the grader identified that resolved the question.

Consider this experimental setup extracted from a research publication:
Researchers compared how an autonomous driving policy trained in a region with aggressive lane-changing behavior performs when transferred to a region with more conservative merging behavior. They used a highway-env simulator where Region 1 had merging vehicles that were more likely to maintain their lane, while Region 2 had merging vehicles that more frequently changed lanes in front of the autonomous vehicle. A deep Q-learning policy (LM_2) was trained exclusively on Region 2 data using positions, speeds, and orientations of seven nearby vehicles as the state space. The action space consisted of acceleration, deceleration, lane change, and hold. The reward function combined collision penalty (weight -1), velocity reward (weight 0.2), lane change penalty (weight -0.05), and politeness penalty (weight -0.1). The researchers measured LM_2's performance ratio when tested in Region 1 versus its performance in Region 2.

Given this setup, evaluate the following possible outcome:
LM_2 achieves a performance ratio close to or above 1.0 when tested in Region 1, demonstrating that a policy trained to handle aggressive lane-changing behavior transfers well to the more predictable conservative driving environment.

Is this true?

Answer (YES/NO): NO